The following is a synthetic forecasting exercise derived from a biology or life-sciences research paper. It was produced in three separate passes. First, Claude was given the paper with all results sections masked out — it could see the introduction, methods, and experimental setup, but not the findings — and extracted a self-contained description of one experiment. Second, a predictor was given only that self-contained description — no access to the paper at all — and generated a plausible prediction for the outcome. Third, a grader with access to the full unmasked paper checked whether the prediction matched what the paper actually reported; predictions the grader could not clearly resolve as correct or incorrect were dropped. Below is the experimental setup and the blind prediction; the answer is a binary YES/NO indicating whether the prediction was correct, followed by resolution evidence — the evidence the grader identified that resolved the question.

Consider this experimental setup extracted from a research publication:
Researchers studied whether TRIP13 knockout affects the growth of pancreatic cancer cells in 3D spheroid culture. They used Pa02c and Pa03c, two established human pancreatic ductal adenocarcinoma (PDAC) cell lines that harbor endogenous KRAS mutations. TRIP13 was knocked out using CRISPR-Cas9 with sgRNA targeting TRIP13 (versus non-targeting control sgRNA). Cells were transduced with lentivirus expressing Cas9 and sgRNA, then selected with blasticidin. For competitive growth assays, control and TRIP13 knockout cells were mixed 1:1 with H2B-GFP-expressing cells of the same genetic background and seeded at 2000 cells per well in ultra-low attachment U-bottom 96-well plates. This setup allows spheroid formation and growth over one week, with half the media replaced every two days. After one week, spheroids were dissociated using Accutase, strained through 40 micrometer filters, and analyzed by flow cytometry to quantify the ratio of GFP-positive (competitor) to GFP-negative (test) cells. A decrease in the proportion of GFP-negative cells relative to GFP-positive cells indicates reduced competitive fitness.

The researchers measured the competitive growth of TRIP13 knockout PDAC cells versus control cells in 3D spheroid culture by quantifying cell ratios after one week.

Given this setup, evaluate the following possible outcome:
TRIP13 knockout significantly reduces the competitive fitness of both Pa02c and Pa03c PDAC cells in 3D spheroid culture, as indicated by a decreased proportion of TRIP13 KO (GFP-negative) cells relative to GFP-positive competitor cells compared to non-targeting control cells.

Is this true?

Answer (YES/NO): YES